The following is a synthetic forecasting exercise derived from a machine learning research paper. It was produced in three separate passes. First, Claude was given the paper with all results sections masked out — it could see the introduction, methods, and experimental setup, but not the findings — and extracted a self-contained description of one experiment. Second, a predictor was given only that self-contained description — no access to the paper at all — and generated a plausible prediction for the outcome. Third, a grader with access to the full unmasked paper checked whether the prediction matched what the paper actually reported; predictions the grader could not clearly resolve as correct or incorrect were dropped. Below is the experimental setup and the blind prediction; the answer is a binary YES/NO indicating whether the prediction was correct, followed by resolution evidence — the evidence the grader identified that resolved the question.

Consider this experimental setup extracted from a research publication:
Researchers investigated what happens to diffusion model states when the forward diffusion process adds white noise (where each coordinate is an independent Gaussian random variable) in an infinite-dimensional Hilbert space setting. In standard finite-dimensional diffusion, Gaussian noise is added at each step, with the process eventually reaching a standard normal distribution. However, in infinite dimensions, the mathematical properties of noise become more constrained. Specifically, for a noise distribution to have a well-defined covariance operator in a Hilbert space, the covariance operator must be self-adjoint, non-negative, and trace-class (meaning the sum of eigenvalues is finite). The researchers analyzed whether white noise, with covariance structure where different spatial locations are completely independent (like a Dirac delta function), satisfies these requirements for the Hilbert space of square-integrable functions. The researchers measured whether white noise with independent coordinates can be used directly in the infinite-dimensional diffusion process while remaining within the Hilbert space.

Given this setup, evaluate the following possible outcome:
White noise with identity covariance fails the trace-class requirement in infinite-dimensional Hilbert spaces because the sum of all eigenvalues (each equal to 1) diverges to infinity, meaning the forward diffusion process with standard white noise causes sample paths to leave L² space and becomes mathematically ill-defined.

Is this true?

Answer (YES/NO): YES